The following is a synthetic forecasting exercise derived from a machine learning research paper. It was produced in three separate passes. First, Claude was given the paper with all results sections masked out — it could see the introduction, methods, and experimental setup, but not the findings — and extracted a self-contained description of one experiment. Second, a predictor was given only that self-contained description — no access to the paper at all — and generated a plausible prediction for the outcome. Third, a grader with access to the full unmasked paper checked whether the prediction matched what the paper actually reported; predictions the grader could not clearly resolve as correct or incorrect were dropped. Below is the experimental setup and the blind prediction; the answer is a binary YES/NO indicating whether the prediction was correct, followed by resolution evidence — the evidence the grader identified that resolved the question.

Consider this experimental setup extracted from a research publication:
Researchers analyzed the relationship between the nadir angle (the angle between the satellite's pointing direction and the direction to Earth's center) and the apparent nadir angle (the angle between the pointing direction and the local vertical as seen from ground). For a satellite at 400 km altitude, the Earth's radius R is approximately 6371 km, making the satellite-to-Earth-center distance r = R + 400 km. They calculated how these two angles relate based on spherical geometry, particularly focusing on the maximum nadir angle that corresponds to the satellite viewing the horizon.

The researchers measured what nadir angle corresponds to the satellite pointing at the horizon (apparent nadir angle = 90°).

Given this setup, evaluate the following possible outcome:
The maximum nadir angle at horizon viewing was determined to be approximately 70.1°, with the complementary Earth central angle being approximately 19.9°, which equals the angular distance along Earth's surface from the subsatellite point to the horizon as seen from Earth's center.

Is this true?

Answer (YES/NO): NO